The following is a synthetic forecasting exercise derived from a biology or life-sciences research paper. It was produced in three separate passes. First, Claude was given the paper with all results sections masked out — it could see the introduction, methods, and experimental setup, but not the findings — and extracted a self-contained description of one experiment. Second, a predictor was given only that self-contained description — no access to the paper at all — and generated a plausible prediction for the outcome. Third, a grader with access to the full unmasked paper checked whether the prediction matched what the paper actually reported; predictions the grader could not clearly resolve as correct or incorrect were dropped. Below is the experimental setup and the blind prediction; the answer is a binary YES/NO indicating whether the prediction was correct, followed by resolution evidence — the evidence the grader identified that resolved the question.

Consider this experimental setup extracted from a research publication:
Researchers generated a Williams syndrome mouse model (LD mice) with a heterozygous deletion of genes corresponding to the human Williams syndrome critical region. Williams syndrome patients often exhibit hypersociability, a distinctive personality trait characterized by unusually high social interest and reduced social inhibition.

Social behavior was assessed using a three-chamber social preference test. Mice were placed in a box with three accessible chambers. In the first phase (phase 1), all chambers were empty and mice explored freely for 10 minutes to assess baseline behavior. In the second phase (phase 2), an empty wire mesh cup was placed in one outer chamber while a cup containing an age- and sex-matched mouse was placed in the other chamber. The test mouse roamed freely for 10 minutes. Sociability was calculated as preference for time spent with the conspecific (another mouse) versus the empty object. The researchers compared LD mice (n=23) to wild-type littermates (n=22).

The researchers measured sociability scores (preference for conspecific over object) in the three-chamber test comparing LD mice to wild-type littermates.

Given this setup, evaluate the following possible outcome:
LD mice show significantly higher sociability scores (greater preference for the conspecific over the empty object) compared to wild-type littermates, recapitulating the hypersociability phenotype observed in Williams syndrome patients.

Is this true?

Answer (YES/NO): YES